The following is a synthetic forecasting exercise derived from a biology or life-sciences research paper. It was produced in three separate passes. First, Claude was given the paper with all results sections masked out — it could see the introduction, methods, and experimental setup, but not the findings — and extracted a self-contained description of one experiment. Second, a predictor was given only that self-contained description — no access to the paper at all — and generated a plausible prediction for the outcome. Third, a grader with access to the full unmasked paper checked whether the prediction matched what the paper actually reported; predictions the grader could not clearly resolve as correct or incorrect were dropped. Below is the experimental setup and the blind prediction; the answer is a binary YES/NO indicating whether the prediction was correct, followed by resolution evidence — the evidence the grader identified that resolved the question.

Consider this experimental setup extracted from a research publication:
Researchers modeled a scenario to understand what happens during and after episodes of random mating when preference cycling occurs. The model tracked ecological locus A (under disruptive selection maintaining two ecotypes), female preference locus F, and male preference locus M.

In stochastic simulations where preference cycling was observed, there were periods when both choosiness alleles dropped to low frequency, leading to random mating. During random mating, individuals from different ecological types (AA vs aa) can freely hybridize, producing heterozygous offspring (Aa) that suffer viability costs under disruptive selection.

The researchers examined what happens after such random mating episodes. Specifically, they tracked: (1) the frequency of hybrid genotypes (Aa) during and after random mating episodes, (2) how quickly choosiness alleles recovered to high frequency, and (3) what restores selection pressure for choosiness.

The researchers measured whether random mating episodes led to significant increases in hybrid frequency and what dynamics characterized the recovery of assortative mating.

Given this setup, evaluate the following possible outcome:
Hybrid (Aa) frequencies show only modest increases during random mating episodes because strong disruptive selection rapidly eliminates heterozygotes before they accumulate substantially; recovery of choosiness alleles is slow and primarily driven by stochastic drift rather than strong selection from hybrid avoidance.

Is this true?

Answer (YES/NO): NO